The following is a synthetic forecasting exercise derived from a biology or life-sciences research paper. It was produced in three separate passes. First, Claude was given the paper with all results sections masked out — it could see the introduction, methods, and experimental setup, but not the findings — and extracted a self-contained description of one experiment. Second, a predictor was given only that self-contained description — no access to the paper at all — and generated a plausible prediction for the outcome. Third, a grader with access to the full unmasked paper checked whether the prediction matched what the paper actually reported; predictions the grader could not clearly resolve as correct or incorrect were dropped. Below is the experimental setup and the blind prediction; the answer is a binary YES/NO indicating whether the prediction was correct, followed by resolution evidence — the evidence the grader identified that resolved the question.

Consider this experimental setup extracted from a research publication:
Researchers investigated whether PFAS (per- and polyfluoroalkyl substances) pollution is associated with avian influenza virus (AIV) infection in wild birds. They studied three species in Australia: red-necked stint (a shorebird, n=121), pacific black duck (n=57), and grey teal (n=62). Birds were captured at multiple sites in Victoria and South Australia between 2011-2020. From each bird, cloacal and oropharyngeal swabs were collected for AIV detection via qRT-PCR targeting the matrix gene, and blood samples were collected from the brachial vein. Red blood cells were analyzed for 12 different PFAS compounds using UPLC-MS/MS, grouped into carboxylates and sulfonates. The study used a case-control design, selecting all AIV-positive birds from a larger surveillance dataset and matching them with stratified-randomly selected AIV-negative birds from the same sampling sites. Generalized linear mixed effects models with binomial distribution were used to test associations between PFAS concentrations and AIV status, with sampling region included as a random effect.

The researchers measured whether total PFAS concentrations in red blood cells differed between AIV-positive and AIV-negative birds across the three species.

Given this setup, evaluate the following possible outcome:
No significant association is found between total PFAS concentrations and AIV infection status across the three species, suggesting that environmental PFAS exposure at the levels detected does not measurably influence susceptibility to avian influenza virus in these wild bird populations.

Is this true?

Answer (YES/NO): YES